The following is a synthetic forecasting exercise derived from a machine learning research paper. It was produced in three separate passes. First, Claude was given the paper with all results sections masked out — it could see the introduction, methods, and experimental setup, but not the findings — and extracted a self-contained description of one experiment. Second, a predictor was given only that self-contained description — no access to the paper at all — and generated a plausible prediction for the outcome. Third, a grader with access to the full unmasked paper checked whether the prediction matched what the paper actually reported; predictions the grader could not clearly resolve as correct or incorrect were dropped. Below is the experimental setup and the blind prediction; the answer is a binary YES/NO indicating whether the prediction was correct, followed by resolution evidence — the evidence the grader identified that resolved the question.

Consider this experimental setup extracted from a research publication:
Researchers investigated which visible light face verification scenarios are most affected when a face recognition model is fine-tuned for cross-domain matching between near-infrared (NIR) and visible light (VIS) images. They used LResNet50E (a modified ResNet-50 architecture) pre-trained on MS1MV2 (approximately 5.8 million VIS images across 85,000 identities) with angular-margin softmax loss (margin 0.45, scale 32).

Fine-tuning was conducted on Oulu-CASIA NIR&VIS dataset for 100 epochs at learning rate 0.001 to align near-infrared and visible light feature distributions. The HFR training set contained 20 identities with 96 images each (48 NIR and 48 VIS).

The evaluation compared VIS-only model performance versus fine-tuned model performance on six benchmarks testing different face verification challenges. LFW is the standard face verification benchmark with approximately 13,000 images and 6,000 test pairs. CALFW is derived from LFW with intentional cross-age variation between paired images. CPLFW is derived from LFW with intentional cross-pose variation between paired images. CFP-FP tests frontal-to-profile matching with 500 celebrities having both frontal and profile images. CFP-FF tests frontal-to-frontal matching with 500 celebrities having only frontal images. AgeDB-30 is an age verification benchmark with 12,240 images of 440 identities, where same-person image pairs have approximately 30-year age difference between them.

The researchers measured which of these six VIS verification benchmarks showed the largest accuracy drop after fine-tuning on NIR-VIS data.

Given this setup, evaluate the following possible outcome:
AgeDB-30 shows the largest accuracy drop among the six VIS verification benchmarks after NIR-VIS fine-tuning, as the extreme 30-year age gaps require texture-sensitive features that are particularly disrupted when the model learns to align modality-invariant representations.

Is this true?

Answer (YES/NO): YES